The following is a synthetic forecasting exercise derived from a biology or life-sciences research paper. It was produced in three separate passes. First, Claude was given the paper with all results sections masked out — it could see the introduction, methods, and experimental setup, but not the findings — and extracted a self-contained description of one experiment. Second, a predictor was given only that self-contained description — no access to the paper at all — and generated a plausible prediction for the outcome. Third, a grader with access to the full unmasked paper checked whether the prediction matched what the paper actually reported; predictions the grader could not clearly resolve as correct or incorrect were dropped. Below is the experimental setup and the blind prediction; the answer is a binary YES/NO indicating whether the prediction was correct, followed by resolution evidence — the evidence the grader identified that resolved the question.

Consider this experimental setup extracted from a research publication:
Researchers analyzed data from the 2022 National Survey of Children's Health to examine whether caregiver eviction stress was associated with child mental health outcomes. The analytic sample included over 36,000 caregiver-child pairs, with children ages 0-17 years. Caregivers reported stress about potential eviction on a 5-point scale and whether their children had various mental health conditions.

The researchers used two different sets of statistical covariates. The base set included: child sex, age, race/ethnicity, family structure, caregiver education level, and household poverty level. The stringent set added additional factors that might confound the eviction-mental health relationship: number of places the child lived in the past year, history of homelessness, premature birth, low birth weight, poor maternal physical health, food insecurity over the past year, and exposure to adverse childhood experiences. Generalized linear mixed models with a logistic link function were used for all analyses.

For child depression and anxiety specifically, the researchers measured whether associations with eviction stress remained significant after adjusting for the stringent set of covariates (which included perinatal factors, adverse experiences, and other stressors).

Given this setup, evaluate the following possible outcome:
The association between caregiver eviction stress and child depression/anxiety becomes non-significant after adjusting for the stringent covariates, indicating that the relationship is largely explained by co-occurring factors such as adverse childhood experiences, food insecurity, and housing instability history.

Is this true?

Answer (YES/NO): NO